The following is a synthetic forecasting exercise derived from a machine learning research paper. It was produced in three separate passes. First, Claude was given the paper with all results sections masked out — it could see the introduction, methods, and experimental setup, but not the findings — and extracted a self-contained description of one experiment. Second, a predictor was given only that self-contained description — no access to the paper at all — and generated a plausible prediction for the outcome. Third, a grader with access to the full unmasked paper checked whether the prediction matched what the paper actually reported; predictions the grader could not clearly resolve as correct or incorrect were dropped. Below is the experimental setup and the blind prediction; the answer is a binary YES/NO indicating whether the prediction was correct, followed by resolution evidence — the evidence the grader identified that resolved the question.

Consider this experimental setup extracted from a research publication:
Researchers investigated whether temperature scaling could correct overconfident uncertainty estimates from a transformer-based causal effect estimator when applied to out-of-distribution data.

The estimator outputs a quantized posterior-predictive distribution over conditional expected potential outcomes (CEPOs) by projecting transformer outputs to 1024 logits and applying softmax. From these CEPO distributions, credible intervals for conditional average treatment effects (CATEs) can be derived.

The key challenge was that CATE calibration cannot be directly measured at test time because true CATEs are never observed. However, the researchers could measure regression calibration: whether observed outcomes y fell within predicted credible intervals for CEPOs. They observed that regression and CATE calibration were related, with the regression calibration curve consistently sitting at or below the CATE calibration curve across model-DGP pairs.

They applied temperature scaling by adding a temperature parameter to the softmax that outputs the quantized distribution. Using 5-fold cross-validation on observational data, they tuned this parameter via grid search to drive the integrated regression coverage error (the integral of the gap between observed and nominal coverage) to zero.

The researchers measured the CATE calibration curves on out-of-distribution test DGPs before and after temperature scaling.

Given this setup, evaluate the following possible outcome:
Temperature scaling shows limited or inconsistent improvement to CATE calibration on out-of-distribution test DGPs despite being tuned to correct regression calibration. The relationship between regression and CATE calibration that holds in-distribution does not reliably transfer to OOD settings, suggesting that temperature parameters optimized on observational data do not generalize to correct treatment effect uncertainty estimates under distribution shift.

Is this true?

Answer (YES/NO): NO